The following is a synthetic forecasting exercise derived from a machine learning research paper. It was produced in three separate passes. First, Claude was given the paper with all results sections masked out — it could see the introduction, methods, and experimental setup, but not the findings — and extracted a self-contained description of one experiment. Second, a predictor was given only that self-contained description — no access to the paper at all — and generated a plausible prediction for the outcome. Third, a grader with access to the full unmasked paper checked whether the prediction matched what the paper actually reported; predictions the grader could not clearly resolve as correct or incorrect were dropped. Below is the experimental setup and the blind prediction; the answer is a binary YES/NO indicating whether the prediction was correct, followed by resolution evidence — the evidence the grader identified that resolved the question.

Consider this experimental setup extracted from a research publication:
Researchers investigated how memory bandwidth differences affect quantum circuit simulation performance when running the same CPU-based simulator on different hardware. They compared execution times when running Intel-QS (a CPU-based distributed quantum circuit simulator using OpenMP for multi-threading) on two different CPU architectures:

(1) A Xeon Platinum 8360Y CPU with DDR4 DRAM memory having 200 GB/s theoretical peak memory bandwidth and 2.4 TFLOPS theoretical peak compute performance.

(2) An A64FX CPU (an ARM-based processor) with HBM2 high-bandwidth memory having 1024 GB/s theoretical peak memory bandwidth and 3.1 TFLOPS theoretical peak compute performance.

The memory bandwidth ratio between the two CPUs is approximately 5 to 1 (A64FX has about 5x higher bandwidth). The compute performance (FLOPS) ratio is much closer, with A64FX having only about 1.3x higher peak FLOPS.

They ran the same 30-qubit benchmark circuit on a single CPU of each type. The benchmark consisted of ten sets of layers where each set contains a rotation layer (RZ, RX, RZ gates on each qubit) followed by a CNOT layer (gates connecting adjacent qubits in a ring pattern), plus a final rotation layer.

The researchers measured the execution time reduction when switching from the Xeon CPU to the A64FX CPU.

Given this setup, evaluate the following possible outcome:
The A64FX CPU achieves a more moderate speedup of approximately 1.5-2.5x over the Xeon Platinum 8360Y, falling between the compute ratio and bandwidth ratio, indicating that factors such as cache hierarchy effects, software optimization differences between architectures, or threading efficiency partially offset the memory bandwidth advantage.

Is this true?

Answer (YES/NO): YES